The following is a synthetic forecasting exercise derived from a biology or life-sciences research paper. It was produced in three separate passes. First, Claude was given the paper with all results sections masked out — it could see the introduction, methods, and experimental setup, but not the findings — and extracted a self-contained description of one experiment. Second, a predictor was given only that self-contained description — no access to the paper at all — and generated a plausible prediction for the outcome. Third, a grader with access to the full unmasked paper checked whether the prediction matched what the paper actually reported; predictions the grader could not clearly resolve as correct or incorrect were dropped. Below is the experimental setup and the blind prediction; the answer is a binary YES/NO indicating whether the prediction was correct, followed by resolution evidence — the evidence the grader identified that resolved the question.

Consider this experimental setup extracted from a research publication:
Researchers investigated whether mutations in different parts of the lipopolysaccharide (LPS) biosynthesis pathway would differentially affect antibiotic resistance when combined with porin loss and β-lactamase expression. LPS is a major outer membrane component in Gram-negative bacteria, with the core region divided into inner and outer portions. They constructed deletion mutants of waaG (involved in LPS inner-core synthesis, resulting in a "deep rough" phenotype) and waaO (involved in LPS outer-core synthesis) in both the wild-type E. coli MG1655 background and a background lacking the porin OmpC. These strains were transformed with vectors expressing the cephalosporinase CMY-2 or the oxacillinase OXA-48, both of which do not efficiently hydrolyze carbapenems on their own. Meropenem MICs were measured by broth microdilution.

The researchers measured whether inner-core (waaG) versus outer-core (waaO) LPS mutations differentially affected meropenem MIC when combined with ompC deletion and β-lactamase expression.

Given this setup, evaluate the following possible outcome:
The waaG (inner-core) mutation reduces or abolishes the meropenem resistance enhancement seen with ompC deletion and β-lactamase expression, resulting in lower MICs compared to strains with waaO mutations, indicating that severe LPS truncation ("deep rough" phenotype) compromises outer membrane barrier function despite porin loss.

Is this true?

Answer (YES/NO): NO